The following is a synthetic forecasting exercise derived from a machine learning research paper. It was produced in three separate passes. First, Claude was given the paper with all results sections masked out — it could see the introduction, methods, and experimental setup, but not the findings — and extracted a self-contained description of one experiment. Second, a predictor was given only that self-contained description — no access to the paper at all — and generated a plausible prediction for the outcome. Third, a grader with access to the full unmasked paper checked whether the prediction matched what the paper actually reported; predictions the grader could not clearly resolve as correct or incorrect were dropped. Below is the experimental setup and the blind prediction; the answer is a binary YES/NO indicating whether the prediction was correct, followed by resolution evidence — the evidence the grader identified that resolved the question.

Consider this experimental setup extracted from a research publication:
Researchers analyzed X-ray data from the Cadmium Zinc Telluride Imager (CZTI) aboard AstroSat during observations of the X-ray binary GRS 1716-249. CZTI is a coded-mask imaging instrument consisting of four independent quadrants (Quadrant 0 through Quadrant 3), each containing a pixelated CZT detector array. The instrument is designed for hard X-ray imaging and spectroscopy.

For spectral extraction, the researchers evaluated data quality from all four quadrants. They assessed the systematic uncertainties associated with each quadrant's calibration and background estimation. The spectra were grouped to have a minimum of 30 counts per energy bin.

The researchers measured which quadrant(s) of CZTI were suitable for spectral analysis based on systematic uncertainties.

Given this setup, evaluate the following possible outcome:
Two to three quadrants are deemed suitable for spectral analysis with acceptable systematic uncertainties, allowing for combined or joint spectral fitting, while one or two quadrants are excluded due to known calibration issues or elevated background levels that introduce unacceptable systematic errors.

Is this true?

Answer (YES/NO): NO